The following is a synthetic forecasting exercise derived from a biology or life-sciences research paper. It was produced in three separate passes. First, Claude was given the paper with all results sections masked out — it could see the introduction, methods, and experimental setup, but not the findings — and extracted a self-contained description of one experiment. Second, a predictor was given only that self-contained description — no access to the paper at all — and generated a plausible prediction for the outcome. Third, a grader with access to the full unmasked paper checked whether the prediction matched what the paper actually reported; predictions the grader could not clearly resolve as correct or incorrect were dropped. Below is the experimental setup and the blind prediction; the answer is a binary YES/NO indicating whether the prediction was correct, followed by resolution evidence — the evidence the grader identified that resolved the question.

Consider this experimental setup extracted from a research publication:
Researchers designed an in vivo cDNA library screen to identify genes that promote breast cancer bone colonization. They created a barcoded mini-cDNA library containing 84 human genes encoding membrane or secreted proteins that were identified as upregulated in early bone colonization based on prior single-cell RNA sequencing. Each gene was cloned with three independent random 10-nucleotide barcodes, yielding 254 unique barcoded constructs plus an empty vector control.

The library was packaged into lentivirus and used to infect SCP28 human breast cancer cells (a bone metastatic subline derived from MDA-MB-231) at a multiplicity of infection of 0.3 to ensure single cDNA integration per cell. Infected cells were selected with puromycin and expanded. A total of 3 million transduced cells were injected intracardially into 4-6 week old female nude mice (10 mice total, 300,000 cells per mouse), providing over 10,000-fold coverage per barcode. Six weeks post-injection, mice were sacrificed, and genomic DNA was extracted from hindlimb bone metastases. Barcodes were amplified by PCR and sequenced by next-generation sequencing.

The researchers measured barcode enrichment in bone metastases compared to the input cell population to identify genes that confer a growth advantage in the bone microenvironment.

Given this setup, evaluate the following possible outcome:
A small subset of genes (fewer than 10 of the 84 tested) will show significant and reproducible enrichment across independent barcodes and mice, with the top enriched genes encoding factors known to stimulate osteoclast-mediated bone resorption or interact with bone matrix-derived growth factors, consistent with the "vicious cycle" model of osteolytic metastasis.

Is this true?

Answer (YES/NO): NO